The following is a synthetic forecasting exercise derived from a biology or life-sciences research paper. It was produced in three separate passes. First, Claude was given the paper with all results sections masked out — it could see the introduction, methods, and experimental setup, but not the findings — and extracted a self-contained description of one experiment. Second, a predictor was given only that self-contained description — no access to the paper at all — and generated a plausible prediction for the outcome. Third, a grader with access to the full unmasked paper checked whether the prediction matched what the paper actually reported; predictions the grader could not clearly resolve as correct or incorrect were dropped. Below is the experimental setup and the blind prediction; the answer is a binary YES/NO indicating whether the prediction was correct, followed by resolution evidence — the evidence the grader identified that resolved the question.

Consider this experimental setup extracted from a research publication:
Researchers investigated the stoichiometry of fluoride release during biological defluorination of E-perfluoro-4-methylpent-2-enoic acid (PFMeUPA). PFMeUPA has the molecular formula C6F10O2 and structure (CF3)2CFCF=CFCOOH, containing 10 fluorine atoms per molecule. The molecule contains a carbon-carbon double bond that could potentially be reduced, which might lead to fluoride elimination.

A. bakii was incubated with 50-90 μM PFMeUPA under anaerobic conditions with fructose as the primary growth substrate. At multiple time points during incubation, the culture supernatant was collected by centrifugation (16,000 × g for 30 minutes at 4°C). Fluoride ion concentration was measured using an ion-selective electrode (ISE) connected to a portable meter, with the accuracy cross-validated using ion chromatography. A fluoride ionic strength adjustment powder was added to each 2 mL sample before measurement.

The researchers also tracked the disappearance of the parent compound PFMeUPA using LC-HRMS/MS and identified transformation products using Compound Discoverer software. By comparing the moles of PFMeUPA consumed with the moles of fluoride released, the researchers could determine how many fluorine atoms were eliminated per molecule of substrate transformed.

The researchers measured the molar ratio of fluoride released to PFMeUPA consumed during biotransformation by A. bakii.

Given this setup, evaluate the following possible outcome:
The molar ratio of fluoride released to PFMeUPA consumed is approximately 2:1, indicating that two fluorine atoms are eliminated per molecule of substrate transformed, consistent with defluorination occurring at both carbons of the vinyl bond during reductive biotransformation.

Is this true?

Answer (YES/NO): NO